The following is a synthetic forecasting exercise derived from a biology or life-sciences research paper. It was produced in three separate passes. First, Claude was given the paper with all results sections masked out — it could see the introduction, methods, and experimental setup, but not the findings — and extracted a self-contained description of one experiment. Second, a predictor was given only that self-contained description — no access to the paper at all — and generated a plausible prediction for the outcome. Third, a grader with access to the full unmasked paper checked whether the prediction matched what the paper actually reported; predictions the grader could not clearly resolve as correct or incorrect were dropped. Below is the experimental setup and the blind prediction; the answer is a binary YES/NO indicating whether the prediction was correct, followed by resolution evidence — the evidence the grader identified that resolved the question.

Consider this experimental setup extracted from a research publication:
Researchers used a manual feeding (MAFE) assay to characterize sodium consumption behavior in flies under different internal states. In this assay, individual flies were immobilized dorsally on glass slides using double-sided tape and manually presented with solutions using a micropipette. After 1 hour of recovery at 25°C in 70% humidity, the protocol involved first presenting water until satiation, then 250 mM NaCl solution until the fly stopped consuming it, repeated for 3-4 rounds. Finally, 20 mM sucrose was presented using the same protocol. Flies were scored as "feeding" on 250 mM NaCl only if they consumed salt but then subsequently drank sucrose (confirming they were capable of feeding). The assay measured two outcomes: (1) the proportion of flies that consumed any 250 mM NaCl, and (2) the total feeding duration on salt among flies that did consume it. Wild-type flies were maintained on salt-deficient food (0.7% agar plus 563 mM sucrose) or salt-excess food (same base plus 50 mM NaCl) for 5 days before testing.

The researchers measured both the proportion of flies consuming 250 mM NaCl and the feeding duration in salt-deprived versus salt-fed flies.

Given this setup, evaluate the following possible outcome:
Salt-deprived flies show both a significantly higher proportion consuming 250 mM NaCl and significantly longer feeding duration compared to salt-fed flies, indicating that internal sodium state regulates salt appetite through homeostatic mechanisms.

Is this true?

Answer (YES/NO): YES